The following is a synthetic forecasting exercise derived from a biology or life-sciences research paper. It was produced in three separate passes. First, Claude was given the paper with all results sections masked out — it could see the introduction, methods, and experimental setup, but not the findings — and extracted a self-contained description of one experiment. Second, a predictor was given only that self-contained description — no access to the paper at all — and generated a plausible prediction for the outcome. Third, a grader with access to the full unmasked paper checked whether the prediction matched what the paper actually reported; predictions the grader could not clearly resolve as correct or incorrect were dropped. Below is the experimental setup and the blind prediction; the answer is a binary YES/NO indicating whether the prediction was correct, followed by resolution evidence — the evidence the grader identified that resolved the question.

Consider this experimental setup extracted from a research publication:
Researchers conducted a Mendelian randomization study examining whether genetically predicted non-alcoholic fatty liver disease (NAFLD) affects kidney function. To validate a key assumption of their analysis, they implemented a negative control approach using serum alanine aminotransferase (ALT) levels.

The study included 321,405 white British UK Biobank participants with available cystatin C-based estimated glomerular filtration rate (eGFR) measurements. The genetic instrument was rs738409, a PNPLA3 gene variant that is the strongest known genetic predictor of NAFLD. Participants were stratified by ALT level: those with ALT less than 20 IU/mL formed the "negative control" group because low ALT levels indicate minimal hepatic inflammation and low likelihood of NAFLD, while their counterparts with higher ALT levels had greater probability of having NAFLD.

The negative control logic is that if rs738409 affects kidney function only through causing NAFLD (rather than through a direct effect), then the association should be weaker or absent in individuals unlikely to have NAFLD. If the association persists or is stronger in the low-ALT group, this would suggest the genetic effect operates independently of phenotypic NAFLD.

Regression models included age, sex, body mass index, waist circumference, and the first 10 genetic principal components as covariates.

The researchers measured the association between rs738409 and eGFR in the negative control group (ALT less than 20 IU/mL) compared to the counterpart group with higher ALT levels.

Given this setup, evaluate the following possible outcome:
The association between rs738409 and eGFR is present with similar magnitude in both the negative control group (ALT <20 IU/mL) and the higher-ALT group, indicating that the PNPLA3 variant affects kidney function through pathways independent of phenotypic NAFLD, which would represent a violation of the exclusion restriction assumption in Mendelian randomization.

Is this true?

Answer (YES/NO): NO